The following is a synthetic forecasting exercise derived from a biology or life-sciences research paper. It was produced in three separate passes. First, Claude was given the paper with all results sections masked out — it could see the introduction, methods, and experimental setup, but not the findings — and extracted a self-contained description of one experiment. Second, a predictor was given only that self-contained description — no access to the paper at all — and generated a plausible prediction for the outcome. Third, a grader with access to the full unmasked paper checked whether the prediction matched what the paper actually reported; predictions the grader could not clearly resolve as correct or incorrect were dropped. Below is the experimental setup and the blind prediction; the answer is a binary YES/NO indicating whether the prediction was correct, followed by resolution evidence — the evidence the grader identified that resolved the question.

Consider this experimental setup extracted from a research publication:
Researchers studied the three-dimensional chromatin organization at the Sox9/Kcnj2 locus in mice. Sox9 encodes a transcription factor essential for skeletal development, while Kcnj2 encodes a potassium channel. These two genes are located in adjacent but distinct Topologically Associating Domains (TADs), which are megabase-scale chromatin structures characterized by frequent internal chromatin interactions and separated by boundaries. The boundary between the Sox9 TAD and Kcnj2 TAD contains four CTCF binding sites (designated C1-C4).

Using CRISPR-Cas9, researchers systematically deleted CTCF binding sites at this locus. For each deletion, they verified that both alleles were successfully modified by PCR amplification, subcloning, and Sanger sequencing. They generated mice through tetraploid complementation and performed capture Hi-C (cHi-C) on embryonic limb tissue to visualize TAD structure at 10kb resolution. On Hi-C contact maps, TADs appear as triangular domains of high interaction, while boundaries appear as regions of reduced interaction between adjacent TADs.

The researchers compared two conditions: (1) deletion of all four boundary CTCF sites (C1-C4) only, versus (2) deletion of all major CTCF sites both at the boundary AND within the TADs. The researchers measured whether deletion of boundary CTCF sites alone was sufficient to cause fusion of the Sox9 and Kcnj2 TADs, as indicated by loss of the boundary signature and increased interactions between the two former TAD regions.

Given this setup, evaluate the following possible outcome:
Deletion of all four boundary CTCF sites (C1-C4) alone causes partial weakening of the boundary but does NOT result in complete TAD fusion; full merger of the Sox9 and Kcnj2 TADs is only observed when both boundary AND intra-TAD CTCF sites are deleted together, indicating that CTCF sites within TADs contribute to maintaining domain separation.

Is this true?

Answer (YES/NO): YES